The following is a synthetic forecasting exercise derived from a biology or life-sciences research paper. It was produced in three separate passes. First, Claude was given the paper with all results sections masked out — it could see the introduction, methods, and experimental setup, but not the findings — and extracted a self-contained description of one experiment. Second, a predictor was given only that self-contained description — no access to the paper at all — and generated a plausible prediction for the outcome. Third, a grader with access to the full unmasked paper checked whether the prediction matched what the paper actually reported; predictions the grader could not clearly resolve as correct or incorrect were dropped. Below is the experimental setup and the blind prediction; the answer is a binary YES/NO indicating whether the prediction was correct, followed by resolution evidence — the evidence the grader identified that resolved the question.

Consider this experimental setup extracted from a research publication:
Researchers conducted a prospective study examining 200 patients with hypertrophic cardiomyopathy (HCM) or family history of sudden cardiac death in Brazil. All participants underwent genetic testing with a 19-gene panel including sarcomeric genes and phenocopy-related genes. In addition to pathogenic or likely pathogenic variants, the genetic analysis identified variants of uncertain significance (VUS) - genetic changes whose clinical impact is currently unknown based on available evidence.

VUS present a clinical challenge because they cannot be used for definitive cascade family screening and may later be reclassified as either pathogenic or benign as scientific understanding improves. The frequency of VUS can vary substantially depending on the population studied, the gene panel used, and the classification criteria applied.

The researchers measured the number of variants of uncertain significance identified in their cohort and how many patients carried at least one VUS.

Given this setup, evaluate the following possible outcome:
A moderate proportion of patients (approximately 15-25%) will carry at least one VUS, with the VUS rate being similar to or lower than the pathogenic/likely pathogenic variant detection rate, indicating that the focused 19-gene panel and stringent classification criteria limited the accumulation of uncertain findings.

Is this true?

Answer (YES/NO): NO